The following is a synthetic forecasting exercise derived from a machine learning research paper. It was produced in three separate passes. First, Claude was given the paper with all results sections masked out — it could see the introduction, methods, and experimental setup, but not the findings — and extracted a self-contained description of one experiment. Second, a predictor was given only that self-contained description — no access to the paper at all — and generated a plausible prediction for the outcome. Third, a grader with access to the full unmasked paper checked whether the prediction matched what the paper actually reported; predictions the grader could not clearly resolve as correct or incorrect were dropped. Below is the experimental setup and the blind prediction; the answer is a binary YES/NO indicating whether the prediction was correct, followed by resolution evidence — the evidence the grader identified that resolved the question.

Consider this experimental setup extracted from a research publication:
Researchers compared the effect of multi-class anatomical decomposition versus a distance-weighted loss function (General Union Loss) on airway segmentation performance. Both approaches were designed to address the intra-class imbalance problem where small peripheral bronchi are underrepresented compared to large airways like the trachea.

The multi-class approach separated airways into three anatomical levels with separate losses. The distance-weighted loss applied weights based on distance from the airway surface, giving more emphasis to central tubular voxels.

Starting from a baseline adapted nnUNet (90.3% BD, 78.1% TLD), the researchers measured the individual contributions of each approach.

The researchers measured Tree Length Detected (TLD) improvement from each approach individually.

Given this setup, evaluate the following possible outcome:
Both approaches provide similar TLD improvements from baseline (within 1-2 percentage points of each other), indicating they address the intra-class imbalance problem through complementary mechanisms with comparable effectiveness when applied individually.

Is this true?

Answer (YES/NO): NO